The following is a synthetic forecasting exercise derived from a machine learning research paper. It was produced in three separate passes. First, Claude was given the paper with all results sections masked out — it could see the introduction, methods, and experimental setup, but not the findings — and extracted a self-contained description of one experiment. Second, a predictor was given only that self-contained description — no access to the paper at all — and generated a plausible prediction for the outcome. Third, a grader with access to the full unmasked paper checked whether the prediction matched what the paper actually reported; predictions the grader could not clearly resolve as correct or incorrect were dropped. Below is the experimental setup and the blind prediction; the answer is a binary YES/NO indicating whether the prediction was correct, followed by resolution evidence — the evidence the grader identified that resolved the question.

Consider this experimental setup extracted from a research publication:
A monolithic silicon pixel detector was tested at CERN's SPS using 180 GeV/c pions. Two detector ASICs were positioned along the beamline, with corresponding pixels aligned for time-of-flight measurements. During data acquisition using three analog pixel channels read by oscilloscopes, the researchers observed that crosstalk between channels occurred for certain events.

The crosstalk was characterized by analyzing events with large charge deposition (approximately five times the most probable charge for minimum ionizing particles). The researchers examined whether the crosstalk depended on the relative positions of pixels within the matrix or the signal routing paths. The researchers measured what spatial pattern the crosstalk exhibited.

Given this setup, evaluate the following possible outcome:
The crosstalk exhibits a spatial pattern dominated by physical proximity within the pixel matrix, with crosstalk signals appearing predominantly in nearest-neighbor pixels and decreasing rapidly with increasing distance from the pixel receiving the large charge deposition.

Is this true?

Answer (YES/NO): NO